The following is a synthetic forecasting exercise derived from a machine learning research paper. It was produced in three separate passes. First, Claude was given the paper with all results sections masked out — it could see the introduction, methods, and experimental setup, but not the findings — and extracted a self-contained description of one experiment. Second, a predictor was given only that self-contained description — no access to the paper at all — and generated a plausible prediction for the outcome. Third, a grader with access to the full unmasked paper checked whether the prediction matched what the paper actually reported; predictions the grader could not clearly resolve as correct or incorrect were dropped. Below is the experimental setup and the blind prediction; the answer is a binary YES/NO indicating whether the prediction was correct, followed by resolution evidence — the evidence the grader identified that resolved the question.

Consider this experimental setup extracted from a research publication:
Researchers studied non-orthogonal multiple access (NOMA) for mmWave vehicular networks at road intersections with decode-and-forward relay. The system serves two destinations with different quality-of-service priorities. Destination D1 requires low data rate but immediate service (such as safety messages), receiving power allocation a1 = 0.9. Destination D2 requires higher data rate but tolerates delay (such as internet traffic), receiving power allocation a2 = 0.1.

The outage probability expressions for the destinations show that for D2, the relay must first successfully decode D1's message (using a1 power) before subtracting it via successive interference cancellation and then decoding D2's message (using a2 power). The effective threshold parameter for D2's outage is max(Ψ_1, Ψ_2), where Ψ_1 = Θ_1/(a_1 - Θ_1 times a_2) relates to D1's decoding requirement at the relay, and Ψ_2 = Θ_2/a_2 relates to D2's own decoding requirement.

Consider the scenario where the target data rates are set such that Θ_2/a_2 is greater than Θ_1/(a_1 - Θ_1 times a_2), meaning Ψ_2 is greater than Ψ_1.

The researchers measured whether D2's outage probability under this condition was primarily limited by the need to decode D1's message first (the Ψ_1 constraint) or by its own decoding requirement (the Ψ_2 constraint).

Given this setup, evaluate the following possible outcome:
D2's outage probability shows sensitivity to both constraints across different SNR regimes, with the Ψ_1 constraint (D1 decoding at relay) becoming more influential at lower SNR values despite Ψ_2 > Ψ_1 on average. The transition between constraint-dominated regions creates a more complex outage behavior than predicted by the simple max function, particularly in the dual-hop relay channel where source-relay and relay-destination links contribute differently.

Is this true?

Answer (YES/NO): NO